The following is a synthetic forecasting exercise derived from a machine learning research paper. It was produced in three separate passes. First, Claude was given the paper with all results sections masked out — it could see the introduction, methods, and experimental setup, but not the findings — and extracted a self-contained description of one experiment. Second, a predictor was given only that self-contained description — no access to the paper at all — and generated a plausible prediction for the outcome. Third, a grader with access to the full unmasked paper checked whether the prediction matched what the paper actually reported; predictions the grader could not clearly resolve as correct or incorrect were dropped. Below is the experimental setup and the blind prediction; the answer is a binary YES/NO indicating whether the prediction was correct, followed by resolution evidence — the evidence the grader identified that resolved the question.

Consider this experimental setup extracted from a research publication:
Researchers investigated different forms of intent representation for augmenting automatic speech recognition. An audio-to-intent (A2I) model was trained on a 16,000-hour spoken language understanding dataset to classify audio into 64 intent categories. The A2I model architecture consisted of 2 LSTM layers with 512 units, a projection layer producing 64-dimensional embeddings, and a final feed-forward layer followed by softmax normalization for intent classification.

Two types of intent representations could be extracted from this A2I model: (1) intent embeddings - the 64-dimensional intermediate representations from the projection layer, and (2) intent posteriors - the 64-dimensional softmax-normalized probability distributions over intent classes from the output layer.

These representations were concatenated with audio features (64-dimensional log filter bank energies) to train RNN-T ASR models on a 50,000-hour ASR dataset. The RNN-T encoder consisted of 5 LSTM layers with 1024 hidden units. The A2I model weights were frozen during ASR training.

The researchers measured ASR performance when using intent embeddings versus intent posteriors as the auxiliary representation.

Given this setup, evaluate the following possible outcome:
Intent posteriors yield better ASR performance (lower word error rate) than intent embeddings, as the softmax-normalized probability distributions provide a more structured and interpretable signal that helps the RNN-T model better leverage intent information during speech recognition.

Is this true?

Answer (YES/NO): YES